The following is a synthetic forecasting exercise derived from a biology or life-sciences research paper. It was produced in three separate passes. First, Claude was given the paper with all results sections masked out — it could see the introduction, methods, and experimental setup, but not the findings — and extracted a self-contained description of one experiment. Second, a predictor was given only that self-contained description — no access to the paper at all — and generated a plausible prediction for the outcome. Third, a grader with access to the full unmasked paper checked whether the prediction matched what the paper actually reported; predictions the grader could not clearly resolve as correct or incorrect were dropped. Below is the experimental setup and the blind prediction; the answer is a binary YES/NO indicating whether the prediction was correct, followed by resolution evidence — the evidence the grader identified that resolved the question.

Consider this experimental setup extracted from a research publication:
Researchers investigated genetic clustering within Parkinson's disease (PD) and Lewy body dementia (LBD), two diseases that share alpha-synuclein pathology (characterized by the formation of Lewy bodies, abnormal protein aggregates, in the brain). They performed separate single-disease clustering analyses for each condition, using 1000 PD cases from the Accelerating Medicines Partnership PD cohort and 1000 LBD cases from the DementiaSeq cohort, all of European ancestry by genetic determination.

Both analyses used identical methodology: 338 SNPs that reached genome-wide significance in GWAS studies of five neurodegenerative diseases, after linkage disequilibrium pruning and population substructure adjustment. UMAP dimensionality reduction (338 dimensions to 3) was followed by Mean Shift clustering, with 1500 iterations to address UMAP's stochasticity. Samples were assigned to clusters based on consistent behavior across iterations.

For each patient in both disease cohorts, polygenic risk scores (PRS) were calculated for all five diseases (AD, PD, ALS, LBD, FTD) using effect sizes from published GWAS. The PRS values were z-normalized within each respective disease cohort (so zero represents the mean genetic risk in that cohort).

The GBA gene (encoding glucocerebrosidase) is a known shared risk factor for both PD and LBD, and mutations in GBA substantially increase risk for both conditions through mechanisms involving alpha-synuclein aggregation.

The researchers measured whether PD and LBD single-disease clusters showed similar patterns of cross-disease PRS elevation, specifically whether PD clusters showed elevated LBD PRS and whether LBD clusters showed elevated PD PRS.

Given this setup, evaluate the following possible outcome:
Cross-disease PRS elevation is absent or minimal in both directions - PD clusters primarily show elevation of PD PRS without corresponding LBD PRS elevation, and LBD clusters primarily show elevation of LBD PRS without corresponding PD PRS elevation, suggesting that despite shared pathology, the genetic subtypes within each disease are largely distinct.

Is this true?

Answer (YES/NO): NO